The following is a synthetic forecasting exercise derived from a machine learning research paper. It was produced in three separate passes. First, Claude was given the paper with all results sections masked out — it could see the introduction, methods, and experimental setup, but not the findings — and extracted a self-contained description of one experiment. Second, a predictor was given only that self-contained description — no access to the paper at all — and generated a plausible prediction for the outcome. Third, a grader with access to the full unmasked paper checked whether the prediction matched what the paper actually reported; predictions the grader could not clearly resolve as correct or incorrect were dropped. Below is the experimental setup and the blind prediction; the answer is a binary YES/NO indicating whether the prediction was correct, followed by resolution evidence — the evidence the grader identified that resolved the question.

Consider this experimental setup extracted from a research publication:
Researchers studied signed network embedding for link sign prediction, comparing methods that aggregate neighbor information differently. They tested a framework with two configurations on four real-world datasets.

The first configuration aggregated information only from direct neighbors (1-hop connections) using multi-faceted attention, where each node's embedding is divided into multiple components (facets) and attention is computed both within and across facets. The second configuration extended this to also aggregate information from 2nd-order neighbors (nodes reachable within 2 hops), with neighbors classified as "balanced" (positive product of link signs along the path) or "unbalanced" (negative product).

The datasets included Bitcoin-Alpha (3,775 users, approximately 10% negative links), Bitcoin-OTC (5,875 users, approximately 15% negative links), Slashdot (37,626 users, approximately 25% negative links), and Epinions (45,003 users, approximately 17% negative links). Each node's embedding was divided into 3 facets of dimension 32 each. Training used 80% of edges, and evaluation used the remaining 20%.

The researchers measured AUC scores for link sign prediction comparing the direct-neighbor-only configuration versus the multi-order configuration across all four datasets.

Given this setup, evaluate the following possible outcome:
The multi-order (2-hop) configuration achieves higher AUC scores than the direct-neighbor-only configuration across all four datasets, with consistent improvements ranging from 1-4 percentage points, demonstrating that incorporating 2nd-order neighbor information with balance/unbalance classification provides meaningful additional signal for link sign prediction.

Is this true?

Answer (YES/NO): NO